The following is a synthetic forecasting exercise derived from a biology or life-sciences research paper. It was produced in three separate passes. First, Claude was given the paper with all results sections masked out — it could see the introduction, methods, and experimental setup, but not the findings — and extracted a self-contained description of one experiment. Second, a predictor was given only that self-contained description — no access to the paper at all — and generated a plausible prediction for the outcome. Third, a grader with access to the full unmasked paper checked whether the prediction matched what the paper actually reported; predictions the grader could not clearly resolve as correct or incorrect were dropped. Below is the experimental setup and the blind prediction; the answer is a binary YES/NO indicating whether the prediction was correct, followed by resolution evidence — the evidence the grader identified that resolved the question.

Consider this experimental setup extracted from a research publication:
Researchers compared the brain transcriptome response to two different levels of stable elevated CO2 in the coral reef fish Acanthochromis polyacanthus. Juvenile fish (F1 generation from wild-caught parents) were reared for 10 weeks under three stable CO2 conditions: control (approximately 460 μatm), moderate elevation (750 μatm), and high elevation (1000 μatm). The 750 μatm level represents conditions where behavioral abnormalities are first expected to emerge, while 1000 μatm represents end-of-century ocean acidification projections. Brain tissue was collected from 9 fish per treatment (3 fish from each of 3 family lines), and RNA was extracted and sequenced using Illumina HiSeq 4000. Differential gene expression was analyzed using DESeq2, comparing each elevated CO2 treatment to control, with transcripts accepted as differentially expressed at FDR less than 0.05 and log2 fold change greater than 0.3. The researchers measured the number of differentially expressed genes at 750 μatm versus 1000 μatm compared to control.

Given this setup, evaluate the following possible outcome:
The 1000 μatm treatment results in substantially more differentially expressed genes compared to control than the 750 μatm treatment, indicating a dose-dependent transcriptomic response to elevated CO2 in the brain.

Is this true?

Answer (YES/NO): NO